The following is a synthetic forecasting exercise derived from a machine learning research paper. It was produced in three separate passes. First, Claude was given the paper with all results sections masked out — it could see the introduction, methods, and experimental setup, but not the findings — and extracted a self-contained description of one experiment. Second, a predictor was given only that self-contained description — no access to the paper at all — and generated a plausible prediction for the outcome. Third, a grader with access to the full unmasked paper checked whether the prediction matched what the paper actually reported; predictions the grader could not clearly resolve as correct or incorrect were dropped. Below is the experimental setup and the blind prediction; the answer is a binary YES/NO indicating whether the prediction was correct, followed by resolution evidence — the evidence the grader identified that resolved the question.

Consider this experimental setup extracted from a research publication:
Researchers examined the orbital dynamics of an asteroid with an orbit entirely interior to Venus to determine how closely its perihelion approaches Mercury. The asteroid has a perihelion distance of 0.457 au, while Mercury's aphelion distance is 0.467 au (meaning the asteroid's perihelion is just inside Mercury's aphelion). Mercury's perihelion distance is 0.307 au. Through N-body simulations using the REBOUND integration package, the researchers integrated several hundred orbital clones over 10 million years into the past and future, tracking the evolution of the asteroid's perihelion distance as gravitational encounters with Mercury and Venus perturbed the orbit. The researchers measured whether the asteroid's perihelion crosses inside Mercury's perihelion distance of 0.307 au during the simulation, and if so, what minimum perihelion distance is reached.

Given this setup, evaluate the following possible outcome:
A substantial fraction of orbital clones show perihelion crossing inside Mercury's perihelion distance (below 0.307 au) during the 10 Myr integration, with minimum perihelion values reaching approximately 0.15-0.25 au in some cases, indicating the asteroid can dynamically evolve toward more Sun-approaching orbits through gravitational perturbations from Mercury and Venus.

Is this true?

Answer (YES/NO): NO